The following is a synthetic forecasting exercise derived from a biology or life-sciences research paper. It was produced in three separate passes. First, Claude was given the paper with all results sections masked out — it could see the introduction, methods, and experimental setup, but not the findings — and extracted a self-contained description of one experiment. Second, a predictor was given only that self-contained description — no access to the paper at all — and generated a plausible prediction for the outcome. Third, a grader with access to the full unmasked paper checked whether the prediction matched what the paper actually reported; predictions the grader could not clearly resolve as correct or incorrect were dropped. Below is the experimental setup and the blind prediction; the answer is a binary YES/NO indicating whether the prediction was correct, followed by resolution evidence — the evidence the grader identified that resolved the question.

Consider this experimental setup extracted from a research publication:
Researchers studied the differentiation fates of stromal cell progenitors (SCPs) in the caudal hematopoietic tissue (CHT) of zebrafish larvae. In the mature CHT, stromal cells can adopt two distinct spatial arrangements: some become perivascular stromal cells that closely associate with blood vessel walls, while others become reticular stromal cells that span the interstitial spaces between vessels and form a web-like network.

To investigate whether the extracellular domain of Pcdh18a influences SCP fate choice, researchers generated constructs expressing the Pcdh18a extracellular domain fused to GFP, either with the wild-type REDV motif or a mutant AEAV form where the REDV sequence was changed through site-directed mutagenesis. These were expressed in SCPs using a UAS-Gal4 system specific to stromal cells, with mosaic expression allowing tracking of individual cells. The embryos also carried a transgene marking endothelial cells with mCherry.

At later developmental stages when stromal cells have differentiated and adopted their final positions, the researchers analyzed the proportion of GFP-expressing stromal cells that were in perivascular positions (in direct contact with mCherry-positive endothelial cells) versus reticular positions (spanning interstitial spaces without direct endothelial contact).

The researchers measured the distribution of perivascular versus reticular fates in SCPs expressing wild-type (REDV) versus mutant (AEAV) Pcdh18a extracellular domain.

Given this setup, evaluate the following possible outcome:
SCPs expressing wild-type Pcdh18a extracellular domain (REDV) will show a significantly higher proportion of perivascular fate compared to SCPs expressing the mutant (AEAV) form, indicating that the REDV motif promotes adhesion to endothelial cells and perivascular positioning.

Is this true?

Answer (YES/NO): YES